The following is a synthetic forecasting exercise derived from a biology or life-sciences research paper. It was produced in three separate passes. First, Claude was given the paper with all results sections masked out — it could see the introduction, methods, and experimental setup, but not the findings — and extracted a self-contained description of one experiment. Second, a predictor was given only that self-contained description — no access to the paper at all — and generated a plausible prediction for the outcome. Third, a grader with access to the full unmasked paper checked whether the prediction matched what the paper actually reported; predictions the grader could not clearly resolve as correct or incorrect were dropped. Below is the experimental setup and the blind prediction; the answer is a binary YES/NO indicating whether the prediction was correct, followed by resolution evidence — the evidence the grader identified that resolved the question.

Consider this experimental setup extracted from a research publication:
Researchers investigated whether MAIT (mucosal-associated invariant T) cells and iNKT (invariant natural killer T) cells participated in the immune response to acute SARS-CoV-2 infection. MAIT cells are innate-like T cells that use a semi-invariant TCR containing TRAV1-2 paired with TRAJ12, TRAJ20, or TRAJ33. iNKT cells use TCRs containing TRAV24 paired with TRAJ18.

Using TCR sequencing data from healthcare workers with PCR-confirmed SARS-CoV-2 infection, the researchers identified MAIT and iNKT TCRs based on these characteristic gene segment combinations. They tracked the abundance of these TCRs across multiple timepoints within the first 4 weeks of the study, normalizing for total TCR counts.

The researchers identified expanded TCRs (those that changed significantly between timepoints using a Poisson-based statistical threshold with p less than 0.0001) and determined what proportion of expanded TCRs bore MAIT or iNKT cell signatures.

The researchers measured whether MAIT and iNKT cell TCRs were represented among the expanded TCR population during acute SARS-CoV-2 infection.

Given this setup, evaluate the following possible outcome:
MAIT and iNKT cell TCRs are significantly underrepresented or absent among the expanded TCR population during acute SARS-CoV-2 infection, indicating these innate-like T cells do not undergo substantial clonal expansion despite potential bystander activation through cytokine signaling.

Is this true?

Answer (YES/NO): YES